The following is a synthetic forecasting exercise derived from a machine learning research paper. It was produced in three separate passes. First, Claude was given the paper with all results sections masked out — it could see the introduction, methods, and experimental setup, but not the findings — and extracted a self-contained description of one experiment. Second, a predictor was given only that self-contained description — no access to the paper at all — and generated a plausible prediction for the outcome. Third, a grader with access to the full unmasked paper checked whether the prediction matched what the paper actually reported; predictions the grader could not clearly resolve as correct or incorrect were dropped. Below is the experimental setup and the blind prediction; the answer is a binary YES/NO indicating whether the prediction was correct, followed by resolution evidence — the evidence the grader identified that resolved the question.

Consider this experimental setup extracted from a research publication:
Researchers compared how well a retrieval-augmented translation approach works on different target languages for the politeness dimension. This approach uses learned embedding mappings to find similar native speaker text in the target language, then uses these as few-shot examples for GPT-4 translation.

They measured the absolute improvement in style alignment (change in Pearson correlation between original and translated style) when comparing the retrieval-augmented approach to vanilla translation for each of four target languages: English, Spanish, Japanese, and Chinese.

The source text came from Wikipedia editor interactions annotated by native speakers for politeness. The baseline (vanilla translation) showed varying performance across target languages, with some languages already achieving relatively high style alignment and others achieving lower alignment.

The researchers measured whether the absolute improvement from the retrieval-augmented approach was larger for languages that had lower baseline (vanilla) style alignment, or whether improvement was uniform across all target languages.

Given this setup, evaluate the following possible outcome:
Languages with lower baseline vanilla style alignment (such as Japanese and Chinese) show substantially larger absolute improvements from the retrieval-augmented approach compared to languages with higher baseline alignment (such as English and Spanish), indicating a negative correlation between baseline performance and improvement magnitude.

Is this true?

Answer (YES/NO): YES